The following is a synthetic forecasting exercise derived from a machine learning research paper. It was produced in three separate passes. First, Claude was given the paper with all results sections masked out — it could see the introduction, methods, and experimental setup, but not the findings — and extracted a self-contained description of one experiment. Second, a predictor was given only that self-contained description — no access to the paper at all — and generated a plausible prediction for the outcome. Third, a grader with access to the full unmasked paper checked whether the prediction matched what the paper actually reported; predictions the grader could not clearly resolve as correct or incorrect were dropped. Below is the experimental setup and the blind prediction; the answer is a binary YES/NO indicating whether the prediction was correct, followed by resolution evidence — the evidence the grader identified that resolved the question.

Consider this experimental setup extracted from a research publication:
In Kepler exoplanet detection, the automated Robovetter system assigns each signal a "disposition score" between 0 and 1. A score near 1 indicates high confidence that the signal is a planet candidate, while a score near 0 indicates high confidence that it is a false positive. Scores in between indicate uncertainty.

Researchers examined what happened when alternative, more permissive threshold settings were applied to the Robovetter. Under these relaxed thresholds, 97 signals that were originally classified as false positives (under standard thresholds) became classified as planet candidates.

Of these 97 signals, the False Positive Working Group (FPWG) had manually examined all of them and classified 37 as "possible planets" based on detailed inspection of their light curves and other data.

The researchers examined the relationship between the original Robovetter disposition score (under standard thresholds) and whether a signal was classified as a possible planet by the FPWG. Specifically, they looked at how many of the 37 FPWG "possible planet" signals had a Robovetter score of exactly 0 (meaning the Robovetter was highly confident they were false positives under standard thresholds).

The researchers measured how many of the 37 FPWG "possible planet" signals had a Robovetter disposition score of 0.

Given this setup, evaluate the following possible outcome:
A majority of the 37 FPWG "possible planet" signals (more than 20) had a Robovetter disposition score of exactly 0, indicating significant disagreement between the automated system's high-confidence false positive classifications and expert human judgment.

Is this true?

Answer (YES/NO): YES